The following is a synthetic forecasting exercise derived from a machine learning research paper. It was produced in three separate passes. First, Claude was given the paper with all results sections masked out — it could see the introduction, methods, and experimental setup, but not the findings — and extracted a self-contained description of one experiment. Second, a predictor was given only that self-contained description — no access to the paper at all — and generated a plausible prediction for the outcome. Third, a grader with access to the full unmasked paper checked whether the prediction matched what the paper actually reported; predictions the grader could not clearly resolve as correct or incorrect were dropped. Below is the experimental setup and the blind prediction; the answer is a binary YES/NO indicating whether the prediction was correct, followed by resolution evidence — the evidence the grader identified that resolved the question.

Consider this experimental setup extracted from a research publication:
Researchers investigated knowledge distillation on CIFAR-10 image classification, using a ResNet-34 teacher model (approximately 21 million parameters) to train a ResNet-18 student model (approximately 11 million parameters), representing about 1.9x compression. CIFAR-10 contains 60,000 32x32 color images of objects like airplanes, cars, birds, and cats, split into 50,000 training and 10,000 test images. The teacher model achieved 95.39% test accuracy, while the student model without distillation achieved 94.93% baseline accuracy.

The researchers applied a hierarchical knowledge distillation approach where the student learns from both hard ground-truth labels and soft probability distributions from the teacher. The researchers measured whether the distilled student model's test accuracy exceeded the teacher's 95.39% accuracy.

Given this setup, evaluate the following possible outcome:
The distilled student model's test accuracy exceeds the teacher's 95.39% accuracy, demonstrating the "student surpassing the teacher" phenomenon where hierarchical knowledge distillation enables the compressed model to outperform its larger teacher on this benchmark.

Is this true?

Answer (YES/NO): YES